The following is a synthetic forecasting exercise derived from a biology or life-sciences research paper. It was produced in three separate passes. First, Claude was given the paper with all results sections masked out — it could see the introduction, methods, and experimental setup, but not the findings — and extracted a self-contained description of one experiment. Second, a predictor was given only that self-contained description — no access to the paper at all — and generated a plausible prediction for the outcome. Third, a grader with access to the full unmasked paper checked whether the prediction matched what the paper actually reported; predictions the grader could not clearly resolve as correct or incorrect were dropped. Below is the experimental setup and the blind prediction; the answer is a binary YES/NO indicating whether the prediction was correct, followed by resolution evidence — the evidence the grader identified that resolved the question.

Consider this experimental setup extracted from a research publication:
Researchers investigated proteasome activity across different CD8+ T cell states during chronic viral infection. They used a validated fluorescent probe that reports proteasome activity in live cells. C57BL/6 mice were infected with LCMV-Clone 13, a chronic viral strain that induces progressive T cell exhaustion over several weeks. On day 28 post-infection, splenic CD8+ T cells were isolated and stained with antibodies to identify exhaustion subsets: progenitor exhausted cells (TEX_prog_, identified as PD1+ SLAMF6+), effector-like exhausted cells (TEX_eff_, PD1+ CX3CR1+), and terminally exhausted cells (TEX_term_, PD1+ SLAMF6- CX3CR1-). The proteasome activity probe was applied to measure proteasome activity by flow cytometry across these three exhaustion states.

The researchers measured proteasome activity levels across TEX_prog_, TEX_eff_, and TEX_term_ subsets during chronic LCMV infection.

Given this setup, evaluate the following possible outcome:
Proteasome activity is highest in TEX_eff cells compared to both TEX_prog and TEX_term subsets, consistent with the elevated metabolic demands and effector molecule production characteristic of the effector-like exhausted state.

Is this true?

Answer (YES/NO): NO